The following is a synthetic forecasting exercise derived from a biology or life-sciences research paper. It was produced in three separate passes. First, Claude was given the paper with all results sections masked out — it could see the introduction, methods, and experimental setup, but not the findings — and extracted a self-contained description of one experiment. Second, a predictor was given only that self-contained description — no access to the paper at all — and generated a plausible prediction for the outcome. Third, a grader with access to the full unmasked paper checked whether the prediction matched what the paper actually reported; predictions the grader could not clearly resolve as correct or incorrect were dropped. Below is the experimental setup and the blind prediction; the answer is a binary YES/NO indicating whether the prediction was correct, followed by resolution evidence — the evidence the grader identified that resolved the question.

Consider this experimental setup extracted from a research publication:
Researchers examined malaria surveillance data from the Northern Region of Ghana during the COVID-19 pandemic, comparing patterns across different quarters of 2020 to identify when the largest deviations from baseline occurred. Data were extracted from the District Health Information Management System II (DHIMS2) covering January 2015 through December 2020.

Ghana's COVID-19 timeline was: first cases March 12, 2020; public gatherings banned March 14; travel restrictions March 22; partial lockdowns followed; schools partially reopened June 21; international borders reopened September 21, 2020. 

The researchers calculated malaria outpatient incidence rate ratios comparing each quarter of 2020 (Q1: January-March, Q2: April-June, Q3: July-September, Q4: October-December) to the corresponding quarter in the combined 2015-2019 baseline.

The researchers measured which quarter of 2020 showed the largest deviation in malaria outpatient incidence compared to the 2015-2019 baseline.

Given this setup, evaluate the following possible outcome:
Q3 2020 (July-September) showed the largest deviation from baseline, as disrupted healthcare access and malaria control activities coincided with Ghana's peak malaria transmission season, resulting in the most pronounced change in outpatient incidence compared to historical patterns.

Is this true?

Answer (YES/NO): YES